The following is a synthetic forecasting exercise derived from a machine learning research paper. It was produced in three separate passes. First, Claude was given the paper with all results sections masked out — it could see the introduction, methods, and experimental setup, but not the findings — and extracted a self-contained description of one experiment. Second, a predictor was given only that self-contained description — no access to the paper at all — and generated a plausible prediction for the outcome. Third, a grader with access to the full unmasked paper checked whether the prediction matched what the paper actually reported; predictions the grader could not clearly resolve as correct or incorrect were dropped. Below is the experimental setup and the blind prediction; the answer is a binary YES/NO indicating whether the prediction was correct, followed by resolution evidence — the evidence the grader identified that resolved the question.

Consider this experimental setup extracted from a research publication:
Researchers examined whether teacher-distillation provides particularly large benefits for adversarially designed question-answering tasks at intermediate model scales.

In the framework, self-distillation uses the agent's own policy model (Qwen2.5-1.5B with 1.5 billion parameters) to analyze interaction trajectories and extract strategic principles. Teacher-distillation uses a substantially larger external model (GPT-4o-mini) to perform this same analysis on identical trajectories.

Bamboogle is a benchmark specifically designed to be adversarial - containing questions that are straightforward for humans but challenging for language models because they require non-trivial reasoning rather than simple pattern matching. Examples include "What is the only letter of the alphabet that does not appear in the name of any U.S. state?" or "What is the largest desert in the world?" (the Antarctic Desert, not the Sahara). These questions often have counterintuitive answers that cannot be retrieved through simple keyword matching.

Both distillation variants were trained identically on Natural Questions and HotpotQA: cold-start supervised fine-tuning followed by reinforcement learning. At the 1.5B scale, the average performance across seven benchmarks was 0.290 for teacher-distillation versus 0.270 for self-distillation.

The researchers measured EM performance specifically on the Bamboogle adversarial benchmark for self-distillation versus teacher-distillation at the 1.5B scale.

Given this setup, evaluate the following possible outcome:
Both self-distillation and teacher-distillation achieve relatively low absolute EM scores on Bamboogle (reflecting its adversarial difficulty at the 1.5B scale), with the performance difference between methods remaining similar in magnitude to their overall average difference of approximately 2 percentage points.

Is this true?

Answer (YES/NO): NO